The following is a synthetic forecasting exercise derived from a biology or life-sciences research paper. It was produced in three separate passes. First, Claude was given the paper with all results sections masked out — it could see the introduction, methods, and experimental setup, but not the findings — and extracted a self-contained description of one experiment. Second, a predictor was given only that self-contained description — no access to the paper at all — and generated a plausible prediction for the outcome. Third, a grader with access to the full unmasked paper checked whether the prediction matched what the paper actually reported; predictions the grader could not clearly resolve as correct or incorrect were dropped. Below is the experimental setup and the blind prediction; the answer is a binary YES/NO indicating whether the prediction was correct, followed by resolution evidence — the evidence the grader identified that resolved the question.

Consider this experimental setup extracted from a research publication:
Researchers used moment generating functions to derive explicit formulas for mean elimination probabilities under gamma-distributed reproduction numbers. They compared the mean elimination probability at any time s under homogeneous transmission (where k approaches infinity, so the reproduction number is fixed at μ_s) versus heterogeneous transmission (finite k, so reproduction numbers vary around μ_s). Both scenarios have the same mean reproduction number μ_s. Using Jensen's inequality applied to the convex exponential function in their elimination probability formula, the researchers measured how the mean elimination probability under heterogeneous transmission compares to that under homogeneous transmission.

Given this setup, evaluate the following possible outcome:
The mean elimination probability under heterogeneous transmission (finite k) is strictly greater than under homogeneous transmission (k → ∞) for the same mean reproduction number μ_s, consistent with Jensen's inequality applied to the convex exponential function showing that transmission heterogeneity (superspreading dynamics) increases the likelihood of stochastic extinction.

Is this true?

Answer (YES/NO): YES